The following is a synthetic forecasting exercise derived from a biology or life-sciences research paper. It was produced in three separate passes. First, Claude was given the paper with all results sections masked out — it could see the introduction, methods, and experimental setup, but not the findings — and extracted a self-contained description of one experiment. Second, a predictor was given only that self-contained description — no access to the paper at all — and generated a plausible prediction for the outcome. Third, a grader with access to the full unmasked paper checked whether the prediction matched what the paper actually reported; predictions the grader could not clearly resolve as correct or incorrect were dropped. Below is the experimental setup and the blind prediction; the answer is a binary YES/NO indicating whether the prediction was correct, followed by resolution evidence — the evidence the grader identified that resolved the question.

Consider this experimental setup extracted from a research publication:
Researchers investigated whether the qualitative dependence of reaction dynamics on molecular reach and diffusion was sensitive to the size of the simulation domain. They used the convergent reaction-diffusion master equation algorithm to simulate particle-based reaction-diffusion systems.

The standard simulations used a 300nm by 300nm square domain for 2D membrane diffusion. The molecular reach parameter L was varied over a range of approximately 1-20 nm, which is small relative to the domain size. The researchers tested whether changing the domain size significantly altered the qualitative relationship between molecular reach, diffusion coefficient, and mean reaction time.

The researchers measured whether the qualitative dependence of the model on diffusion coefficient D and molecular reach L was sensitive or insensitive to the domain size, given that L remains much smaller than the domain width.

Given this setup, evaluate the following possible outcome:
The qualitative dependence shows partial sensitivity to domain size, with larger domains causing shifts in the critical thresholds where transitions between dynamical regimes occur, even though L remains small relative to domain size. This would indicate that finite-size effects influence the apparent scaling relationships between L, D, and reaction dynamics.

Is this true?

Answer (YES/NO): NO